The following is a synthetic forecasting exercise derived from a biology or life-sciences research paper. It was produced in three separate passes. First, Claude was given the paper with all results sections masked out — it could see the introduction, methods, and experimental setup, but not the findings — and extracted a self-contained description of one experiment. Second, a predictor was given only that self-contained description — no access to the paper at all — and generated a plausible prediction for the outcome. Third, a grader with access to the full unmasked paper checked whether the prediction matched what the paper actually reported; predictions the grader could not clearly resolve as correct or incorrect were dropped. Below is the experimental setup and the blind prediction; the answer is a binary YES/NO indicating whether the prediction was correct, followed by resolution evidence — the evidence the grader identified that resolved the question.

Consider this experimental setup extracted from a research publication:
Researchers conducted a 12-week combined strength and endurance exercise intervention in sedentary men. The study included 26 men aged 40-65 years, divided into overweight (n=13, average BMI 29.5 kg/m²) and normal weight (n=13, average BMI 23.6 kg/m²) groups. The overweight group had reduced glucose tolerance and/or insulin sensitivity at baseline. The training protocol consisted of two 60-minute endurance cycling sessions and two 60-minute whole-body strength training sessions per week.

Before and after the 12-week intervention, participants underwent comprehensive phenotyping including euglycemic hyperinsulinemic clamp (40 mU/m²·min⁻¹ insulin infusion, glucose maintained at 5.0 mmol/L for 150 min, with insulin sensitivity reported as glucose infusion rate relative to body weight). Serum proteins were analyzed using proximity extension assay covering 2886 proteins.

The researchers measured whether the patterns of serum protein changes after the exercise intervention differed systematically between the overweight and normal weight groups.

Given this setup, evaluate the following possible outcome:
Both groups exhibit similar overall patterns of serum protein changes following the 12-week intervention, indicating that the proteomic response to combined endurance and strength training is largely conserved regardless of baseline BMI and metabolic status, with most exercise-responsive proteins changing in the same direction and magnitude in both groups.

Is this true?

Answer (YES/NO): NO